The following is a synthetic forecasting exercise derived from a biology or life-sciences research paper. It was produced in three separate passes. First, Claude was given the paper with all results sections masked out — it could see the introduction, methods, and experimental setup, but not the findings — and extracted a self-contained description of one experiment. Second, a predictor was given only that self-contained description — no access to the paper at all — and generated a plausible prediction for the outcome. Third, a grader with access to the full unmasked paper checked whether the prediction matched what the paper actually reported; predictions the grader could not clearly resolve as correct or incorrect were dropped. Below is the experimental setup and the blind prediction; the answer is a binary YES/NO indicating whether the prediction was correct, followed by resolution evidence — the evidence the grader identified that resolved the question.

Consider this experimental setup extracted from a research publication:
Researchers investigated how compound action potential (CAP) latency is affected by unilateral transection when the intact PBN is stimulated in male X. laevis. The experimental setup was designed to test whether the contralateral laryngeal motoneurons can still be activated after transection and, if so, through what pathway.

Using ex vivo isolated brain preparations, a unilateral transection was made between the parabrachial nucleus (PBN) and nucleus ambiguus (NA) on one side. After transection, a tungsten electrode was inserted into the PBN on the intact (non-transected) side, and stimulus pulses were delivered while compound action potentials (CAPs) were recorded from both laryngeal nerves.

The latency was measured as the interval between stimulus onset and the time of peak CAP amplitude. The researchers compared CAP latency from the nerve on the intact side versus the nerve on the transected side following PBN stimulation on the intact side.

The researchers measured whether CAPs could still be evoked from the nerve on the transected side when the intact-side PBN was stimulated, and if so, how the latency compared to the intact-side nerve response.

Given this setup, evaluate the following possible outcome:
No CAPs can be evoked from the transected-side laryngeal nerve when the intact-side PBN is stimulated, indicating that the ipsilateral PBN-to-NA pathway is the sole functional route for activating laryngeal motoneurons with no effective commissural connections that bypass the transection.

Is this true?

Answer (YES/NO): NO